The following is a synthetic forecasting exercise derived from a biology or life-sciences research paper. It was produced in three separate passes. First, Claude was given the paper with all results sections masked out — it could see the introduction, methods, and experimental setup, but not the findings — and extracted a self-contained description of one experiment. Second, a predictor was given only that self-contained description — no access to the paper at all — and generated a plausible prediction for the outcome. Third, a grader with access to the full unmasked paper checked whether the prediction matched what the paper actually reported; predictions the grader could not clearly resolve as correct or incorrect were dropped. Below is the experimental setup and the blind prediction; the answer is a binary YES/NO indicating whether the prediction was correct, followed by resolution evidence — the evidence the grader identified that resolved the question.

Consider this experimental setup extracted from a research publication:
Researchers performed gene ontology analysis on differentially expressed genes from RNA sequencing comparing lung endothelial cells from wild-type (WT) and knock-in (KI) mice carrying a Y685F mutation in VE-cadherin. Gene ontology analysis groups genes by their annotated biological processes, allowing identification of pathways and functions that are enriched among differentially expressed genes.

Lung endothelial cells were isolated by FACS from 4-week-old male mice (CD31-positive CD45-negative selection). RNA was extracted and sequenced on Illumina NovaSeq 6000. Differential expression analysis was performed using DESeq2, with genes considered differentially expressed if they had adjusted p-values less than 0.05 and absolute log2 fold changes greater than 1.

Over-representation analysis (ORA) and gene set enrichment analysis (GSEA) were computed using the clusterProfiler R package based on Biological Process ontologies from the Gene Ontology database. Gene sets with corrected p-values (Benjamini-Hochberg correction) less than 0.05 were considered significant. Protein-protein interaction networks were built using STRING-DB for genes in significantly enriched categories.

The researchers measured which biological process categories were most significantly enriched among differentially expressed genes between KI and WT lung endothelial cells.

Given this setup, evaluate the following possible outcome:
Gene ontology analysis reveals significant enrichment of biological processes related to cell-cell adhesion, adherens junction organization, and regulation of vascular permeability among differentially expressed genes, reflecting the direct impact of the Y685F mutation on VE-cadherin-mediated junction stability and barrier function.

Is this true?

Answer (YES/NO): NO